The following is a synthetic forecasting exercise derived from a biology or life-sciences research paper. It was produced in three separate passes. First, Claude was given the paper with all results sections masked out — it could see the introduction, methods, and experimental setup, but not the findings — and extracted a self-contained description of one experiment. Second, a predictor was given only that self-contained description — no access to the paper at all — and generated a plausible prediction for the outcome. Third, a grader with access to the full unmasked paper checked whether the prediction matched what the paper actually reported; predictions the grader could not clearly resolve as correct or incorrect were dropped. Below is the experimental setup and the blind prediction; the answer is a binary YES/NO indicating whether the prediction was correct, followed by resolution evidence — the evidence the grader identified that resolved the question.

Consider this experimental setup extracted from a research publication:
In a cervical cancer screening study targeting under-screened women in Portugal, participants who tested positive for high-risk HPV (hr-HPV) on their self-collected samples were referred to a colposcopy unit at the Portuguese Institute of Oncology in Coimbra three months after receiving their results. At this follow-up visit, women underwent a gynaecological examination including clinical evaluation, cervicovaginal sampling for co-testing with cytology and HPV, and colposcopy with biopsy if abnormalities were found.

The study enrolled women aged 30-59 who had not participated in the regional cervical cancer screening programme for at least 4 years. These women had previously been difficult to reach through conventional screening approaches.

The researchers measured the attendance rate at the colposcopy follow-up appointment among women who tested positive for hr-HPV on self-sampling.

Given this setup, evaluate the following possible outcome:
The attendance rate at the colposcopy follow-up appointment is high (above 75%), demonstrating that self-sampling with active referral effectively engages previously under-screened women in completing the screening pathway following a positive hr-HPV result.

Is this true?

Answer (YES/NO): YES